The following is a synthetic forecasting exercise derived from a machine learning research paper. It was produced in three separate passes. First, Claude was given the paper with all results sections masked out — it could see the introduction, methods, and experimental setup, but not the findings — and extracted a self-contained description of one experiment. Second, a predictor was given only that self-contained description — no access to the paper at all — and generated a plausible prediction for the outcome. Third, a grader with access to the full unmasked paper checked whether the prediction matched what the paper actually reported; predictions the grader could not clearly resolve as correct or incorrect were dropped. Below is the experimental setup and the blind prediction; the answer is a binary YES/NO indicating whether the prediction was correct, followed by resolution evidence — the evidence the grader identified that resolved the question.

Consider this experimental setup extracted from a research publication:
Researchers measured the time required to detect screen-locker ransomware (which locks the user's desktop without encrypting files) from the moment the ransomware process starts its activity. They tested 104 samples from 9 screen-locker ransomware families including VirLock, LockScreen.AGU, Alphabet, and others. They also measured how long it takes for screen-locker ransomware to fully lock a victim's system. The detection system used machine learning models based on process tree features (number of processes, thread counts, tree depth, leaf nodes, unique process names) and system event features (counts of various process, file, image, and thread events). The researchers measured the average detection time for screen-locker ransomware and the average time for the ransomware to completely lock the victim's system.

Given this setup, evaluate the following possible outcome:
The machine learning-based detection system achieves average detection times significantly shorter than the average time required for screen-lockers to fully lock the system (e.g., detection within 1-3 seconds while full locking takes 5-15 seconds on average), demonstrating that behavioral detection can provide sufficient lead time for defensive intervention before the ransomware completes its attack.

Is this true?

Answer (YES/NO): NO